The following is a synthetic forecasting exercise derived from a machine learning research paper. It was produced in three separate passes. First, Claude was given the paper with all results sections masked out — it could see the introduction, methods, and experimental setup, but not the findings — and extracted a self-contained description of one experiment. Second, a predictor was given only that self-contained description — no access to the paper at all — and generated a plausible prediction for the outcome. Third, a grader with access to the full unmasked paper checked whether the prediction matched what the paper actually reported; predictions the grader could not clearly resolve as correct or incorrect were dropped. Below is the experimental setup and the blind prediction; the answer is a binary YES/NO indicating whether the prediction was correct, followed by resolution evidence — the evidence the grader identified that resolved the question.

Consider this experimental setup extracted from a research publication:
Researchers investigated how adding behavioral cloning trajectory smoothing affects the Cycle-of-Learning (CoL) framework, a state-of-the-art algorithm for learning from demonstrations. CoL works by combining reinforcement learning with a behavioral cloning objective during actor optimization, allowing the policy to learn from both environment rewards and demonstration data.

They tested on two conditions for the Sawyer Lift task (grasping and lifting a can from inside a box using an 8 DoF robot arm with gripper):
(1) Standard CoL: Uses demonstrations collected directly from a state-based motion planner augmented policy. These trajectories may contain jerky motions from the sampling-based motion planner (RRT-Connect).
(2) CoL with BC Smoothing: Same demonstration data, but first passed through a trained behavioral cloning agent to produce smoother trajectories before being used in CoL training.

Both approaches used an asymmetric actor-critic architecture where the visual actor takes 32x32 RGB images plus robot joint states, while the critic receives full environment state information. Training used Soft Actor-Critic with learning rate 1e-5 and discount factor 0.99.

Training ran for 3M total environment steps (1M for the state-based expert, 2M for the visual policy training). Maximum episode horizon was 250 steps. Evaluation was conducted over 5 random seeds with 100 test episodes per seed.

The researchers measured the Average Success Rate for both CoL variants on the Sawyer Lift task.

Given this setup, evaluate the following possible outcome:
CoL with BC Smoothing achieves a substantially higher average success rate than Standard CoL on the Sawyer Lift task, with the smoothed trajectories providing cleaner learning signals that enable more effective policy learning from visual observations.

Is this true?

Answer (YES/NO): NO